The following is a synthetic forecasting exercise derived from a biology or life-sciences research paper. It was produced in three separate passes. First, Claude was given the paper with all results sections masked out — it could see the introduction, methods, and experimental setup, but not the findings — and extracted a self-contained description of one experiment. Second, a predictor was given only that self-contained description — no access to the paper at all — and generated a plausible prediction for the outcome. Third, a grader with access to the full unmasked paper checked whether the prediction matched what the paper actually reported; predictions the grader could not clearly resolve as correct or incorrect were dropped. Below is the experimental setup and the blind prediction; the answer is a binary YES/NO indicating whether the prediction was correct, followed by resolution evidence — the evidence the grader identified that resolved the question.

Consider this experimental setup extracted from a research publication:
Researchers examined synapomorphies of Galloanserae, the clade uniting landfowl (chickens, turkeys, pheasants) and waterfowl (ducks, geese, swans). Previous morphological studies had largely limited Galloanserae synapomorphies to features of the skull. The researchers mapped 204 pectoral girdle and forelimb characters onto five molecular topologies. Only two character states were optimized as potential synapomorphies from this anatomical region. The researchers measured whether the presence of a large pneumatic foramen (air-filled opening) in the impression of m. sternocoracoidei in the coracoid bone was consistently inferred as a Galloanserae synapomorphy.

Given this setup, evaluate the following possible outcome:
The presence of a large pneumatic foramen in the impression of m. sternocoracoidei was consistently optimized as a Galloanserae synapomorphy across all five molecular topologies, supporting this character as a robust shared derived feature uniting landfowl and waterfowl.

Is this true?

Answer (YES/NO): YES